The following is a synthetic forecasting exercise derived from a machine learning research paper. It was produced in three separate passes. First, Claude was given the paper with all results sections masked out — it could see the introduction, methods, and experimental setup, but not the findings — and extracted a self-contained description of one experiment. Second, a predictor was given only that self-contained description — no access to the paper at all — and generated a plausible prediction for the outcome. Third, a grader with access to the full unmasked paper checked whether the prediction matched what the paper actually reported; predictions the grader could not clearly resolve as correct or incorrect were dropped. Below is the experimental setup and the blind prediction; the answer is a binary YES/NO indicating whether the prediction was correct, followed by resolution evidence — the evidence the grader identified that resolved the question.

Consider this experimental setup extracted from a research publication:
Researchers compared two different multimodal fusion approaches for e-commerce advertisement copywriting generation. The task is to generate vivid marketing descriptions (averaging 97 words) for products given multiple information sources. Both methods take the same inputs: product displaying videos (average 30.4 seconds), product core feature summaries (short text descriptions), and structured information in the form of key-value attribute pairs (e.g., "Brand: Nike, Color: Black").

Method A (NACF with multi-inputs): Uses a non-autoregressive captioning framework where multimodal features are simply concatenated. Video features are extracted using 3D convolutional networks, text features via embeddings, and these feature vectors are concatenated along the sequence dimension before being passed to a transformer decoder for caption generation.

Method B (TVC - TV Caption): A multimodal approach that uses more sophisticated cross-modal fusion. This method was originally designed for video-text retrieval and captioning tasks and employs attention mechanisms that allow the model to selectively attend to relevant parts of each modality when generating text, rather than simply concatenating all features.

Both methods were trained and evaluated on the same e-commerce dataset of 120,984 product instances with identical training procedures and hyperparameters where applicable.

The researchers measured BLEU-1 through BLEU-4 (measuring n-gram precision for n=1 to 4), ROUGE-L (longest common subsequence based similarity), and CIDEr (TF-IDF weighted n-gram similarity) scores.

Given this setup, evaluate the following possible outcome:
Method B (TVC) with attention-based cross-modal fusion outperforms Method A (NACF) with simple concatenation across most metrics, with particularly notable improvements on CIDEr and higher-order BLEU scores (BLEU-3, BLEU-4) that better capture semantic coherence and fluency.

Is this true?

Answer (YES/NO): YES